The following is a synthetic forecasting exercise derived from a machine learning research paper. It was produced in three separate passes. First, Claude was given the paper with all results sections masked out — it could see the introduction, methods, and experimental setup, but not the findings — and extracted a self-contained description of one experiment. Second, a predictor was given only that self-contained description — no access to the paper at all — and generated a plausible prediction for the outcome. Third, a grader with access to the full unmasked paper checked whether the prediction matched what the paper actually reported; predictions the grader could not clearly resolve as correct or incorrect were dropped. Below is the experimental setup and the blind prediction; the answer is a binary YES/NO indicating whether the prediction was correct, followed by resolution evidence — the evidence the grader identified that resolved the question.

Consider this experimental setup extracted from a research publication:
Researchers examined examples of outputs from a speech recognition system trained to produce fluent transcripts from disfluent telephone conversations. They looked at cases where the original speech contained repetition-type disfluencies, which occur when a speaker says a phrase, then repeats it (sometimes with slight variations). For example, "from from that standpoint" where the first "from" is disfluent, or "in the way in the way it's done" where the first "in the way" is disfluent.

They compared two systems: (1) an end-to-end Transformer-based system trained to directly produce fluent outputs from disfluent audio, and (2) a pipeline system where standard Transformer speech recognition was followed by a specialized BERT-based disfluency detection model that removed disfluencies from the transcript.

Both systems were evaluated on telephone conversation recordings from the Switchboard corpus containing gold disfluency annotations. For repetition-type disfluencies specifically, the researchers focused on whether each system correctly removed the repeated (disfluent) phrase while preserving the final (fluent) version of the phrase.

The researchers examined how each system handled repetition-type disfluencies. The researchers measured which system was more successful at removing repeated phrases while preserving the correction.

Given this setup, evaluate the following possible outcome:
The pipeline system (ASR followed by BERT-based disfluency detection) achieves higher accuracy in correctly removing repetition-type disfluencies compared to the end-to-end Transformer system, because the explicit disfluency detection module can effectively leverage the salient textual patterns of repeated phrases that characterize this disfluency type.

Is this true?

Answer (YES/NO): YES